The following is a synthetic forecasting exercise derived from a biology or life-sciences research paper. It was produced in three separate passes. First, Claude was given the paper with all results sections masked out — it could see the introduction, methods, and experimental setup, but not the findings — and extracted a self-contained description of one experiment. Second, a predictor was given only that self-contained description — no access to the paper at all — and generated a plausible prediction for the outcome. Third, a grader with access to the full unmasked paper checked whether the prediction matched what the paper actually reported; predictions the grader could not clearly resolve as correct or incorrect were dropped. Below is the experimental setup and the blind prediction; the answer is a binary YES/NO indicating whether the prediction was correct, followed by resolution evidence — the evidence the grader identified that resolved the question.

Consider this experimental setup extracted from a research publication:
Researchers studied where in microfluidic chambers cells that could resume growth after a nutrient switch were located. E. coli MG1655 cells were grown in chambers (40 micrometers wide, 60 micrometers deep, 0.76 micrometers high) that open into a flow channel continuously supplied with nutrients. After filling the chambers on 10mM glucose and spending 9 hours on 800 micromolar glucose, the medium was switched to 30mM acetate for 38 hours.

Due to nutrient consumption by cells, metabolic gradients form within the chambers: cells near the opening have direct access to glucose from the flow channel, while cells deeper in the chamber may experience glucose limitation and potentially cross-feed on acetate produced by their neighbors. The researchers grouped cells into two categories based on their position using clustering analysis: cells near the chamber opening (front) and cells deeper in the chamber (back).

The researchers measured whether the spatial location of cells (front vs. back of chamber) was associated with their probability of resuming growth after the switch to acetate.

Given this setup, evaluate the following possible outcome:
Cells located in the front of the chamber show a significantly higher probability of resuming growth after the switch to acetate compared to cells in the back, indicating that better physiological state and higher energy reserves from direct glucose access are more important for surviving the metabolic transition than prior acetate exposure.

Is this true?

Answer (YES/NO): NO